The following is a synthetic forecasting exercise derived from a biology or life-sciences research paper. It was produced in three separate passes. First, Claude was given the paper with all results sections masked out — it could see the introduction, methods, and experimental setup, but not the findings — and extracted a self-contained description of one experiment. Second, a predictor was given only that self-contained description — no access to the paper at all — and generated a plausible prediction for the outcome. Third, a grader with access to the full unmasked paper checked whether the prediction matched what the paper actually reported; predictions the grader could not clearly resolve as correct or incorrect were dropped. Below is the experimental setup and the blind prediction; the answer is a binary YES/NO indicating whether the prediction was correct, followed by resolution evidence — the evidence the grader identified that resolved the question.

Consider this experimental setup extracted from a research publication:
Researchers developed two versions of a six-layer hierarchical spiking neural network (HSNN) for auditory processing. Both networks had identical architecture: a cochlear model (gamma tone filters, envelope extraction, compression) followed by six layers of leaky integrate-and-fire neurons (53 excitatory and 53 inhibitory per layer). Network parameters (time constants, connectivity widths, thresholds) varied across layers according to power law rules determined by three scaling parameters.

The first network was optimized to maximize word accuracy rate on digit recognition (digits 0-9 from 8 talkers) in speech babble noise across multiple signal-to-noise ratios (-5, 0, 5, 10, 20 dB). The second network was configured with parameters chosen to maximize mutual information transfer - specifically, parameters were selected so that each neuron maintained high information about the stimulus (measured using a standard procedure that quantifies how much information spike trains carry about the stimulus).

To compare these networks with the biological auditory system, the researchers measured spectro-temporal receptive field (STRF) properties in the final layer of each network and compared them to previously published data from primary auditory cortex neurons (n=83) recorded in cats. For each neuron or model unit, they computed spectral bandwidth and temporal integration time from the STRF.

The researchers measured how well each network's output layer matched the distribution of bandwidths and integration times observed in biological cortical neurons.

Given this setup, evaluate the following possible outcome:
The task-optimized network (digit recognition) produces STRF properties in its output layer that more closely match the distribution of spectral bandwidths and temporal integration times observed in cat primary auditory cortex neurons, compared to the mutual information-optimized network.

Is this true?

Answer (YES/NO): YES